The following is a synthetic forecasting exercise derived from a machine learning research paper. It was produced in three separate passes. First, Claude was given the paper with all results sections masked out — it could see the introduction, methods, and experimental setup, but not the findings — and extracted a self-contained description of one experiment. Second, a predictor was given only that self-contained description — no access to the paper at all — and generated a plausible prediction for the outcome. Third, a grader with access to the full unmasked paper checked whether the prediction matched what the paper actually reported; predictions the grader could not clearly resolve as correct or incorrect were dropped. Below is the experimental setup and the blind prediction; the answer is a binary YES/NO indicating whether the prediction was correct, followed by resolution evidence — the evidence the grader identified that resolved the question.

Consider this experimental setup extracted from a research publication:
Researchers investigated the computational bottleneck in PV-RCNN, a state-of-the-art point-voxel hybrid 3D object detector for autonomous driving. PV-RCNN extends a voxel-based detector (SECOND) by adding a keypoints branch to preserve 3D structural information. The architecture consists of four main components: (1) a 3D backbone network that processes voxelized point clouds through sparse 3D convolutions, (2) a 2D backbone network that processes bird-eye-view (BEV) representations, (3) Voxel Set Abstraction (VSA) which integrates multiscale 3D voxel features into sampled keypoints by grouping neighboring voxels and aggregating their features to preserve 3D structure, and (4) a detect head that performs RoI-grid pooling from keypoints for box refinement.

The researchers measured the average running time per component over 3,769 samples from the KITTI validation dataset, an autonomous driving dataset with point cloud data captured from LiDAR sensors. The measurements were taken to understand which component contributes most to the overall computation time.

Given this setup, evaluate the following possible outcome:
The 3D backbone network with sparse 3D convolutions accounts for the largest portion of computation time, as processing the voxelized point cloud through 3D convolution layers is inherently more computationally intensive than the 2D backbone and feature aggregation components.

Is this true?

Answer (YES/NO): NO